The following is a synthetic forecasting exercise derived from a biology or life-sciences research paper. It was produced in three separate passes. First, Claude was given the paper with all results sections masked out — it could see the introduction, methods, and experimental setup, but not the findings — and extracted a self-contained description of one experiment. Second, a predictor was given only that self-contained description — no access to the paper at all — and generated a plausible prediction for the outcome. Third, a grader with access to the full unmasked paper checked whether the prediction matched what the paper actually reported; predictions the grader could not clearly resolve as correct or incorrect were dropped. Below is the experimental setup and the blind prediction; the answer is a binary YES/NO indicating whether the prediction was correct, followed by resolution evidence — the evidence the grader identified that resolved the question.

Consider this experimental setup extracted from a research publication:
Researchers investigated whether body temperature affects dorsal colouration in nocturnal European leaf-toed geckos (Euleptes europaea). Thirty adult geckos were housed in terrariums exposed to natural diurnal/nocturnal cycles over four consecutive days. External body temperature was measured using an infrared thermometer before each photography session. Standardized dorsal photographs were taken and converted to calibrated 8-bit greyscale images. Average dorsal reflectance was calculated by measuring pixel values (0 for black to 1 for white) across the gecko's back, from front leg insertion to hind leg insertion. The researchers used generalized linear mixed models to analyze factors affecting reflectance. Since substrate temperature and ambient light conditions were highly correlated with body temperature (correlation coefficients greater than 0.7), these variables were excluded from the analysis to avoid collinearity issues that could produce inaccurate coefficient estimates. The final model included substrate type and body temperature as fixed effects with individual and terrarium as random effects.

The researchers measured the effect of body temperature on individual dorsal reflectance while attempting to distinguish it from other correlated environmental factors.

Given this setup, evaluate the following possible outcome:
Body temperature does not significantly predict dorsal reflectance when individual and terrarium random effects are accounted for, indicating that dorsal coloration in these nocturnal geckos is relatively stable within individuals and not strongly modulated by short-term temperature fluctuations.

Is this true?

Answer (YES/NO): NO